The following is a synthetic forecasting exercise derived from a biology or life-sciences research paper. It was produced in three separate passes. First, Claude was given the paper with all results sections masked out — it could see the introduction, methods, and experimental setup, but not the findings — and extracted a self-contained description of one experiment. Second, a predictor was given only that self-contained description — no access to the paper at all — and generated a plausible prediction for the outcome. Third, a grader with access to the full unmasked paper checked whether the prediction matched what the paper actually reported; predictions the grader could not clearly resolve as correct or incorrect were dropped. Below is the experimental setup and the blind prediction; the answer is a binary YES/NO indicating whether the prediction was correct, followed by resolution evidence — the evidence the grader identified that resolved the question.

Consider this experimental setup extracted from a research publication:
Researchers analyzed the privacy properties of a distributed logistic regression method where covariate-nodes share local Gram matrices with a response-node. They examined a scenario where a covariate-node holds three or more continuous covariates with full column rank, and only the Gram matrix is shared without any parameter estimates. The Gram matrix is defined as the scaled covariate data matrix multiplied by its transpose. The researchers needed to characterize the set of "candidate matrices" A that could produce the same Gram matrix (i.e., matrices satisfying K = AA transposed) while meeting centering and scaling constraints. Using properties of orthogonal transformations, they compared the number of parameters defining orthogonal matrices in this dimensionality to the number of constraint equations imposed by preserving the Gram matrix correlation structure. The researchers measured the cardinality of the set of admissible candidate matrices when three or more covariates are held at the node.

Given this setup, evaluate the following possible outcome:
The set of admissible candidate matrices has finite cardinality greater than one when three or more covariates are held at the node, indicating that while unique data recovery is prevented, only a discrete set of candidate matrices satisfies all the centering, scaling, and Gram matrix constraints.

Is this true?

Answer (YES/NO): NO